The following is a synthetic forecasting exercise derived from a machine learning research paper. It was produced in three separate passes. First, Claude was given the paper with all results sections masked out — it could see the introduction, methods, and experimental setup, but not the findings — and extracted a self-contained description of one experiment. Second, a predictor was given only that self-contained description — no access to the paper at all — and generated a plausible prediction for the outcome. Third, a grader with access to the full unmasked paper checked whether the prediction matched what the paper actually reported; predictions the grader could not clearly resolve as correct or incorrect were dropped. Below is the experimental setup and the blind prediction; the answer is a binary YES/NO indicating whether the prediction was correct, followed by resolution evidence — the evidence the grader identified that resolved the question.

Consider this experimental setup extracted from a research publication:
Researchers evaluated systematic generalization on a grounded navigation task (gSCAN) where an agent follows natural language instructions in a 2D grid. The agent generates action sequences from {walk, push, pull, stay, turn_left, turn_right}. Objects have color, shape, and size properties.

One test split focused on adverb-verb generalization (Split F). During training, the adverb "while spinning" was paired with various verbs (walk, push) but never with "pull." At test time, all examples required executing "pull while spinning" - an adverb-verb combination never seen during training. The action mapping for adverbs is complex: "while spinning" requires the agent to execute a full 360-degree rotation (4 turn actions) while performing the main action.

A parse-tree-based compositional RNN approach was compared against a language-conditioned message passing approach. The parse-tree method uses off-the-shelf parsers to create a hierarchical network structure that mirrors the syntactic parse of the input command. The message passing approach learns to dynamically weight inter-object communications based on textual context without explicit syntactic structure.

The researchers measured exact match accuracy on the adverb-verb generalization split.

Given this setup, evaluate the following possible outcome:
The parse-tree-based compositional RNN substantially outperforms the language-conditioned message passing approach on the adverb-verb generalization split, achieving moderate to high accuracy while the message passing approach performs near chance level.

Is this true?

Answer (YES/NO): NO